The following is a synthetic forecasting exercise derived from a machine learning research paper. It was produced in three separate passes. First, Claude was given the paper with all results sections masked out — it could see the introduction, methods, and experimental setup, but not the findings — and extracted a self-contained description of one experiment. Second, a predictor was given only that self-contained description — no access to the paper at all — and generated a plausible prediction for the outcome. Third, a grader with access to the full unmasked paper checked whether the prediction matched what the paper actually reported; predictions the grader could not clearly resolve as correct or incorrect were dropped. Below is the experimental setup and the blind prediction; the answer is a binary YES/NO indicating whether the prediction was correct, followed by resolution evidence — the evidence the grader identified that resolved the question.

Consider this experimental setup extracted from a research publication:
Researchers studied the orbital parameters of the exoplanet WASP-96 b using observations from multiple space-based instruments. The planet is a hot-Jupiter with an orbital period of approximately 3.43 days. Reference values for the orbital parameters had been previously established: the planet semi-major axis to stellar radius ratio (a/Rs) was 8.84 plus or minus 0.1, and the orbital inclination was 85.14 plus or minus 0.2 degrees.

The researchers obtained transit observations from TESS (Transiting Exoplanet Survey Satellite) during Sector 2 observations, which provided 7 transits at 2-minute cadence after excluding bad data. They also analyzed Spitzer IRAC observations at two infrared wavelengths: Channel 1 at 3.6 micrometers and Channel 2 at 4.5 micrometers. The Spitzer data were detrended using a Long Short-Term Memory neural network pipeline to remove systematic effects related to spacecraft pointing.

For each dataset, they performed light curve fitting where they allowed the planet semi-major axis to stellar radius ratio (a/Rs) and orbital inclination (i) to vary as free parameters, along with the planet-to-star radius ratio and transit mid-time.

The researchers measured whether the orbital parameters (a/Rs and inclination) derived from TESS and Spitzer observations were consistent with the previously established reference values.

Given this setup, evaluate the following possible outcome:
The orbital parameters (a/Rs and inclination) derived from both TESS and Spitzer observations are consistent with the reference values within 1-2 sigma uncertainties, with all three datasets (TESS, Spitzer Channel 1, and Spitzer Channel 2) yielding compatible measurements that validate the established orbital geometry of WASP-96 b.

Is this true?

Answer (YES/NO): YES